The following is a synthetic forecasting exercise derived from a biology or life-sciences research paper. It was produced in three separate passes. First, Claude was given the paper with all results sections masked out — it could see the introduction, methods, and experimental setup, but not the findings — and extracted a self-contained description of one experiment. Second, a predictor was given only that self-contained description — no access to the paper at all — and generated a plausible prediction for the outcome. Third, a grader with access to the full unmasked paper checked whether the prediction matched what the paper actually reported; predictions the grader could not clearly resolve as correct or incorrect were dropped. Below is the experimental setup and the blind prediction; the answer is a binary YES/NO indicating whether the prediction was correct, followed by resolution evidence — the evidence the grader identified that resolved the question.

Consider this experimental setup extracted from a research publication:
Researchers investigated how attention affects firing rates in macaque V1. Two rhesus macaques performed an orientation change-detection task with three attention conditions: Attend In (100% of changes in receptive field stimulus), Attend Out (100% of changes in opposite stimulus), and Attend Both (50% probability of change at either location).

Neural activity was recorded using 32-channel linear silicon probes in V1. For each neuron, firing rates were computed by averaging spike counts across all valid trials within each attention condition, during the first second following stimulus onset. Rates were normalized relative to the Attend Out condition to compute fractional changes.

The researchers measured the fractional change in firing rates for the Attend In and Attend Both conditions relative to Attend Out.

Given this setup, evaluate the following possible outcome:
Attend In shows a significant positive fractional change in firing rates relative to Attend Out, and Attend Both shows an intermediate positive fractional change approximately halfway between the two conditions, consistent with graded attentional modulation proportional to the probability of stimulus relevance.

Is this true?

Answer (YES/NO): NO